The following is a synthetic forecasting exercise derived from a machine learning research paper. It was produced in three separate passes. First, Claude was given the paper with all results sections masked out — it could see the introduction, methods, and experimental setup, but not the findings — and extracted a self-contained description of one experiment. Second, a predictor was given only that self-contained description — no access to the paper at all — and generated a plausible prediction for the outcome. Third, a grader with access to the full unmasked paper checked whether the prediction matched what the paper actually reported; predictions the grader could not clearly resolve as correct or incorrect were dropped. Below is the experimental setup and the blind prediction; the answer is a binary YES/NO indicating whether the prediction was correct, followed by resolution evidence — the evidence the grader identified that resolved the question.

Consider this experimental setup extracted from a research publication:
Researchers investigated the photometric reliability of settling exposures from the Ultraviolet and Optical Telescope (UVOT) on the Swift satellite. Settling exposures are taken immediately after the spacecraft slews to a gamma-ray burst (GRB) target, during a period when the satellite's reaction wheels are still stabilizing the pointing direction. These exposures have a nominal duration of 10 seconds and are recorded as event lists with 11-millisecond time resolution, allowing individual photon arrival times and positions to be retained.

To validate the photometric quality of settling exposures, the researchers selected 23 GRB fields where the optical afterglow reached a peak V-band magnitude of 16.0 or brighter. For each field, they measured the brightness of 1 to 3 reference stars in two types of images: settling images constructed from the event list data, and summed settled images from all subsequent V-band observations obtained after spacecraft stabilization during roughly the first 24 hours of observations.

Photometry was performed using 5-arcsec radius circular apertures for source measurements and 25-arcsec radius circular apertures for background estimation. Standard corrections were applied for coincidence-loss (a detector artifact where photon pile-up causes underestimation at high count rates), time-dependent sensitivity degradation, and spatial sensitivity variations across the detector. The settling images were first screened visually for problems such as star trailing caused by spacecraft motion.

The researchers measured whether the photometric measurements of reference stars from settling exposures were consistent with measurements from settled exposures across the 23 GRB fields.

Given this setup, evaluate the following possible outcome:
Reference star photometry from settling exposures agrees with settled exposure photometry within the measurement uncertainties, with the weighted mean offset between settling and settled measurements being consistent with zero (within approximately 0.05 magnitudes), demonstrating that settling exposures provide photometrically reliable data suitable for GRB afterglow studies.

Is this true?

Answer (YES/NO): YES